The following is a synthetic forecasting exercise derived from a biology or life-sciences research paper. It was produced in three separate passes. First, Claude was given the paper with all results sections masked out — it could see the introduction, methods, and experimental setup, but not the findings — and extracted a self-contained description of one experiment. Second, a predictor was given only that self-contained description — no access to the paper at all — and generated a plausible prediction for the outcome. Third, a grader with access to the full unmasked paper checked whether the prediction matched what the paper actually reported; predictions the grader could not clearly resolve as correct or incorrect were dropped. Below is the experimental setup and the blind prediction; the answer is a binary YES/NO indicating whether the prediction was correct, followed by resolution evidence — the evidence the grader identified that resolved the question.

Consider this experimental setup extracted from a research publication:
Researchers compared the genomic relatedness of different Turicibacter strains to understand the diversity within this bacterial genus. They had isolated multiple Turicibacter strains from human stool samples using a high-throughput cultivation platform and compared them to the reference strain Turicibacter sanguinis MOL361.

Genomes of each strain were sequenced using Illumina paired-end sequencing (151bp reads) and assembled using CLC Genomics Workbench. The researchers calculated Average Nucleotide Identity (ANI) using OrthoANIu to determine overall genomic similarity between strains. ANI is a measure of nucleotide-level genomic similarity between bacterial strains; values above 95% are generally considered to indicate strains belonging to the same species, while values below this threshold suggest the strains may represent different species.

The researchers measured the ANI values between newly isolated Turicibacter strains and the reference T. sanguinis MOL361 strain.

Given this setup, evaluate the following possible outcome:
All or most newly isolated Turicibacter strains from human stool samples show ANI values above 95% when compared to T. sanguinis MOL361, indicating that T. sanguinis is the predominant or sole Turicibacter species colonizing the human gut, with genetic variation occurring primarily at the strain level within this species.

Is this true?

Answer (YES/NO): NO